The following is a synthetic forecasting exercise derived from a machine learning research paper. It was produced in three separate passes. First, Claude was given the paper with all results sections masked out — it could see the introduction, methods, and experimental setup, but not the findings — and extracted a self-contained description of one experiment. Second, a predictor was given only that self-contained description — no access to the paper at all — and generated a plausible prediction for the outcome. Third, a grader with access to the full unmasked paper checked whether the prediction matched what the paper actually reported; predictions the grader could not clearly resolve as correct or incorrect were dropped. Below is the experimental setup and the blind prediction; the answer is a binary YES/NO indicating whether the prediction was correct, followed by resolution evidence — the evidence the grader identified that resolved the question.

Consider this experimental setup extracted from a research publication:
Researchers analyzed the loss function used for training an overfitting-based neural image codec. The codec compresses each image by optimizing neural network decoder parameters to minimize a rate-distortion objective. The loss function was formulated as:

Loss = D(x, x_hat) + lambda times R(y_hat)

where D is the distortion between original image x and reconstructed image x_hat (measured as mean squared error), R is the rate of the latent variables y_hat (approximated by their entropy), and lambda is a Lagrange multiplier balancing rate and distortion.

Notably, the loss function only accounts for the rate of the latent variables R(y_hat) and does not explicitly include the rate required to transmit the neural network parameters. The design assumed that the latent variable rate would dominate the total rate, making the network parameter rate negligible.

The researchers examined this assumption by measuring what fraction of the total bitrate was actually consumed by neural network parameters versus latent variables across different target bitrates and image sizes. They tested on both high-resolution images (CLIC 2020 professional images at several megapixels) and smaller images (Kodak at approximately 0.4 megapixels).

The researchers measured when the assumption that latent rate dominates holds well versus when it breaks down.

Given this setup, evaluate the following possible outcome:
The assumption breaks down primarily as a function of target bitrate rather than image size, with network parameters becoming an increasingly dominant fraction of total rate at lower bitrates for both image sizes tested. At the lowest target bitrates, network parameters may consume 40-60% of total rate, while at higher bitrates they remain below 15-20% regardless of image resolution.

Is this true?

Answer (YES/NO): NO